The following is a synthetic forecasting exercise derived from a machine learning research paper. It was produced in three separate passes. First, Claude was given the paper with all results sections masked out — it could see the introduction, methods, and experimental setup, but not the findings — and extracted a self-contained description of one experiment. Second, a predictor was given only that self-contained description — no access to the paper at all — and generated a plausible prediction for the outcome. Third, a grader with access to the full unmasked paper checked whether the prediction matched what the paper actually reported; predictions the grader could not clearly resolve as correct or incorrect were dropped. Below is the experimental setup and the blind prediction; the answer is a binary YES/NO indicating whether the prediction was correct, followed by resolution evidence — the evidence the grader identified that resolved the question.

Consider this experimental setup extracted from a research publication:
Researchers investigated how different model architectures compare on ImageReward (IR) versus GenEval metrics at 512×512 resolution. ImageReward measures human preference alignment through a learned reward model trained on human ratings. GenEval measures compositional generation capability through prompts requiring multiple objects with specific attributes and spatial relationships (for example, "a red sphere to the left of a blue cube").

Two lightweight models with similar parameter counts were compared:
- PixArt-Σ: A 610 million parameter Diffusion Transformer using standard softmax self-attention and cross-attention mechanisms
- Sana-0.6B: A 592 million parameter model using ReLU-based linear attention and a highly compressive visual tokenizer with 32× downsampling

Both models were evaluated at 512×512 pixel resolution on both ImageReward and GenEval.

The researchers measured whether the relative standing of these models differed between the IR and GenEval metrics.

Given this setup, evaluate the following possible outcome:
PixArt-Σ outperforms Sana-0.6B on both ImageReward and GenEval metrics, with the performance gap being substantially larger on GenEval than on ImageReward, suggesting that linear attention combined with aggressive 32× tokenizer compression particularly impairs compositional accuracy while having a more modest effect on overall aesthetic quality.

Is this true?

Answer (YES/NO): NO